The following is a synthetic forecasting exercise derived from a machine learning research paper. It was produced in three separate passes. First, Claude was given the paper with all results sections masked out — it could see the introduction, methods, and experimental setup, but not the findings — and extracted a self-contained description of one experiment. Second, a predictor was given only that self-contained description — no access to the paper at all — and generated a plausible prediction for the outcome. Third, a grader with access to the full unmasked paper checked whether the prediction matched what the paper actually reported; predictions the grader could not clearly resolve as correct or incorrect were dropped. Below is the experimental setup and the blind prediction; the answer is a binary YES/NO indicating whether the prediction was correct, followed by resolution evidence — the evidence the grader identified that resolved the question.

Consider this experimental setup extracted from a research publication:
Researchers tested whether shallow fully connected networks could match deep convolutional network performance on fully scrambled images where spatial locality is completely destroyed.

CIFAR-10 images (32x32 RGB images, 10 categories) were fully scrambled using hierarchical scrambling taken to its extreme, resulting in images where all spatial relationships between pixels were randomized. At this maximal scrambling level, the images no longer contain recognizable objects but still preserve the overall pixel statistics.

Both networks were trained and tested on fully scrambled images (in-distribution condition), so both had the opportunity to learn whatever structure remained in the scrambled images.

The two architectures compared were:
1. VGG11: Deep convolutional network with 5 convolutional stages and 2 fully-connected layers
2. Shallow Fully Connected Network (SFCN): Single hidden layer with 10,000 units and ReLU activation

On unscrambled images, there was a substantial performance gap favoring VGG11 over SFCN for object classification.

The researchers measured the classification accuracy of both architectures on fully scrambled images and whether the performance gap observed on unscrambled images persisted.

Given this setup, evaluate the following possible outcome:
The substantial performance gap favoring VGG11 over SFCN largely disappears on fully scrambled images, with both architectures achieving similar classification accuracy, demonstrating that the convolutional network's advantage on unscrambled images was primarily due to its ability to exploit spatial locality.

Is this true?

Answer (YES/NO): YES